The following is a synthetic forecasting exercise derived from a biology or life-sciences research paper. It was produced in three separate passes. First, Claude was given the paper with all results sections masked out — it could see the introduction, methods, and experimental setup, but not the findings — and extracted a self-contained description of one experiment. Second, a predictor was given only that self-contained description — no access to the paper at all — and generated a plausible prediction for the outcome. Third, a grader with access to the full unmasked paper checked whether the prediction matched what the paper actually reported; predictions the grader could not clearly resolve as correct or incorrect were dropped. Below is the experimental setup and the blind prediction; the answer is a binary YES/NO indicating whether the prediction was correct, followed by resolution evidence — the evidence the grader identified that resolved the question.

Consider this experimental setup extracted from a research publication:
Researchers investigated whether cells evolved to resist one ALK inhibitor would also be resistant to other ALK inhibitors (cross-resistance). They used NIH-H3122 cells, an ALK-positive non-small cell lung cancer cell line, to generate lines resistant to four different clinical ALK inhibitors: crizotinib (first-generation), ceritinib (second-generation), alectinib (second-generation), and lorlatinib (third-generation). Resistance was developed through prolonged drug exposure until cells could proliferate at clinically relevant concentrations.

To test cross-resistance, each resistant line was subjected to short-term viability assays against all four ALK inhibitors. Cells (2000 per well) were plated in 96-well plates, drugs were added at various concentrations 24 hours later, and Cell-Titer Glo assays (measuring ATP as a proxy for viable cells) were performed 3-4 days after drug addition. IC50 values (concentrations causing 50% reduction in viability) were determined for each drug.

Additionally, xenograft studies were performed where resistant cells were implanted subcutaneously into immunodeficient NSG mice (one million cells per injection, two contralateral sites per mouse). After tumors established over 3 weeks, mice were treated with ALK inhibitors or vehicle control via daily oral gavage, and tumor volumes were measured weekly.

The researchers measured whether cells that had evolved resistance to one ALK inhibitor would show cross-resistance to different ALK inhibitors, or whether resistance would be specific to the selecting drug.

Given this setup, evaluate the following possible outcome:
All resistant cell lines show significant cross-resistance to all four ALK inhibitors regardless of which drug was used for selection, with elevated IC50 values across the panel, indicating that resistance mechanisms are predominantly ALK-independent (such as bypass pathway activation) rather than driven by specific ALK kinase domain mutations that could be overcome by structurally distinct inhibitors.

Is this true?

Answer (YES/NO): NO